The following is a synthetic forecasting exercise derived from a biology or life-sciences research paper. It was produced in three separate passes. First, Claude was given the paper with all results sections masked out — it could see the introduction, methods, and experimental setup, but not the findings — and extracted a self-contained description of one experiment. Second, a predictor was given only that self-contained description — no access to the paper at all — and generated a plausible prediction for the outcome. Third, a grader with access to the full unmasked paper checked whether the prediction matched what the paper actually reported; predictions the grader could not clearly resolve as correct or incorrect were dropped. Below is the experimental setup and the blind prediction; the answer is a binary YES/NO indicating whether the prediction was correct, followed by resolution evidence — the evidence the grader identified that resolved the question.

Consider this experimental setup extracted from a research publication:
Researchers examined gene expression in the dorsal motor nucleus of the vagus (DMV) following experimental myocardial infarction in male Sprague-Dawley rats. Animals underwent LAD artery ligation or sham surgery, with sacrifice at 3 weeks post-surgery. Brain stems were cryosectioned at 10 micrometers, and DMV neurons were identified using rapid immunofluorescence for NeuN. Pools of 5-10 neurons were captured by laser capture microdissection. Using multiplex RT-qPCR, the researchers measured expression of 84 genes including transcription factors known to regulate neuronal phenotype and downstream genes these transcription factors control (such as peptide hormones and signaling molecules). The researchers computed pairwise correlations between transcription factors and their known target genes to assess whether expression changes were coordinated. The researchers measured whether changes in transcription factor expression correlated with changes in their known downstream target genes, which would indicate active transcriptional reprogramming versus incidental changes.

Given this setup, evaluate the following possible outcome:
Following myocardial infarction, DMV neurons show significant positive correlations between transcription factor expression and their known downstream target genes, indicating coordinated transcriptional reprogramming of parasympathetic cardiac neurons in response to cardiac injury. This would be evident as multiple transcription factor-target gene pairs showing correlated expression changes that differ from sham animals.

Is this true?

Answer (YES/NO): YES